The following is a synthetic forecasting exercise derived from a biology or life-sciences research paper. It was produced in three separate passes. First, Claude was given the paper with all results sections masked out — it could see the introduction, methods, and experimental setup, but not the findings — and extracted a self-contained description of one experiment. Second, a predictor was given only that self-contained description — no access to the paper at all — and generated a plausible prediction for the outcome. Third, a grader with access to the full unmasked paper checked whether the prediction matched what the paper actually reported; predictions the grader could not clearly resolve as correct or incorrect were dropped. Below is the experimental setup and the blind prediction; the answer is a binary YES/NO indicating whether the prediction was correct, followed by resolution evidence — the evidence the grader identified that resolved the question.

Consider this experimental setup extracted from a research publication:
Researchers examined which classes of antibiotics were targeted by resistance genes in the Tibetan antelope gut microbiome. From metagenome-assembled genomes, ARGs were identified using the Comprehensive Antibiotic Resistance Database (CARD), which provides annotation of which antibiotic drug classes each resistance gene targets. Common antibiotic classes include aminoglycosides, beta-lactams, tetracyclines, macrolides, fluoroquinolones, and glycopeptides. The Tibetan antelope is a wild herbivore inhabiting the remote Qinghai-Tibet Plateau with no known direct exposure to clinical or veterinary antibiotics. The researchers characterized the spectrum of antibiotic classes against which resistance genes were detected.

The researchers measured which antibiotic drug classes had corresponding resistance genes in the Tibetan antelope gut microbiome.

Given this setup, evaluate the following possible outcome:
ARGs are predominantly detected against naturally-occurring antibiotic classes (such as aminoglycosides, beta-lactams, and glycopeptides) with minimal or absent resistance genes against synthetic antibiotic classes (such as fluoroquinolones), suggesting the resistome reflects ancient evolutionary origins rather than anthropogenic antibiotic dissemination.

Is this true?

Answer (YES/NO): NO